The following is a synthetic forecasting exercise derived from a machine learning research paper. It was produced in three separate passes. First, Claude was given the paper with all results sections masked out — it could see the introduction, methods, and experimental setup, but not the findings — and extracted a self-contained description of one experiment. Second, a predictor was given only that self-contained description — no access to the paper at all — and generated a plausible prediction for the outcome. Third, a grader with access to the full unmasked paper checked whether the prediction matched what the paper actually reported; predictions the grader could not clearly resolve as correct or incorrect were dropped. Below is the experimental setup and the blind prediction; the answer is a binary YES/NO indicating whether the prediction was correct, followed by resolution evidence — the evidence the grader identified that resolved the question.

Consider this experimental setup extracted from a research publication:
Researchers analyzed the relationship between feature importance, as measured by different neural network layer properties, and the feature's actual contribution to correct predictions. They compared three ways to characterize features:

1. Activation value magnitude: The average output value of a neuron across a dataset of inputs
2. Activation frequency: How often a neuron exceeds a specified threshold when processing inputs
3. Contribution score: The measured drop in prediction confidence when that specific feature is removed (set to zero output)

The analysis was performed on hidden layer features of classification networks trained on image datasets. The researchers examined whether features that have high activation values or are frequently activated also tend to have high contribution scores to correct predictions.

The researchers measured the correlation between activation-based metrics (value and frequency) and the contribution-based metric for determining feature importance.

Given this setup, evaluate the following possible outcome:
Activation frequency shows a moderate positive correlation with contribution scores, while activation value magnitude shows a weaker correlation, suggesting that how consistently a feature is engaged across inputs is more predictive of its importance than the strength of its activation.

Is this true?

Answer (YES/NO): NO